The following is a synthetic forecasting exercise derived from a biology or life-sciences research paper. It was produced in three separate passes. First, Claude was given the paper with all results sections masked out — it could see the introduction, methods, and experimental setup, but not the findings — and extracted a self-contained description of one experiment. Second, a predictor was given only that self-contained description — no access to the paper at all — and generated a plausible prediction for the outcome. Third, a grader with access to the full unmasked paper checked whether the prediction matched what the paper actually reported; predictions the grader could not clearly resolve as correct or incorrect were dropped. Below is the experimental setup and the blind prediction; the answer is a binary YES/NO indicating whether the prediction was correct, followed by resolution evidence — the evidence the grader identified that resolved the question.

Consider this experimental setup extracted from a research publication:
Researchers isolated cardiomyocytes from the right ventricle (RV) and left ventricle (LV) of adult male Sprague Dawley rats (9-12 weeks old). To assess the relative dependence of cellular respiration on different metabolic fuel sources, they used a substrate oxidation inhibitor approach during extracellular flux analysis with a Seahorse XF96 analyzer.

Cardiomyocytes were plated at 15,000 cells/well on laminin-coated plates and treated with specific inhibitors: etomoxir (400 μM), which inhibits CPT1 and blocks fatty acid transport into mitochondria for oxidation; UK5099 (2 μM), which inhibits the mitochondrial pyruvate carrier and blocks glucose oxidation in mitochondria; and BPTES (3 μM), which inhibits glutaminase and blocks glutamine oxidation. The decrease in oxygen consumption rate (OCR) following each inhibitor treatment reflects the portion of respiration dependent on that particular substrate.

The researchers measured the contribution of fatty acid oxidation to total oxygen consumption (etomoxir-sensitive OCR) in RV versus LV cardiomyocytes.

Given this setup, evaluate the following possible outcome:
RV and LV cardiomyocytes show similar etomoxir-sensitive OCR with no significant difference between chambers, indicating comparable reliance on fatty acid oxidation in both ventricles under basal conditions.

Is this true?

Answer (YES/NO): NO